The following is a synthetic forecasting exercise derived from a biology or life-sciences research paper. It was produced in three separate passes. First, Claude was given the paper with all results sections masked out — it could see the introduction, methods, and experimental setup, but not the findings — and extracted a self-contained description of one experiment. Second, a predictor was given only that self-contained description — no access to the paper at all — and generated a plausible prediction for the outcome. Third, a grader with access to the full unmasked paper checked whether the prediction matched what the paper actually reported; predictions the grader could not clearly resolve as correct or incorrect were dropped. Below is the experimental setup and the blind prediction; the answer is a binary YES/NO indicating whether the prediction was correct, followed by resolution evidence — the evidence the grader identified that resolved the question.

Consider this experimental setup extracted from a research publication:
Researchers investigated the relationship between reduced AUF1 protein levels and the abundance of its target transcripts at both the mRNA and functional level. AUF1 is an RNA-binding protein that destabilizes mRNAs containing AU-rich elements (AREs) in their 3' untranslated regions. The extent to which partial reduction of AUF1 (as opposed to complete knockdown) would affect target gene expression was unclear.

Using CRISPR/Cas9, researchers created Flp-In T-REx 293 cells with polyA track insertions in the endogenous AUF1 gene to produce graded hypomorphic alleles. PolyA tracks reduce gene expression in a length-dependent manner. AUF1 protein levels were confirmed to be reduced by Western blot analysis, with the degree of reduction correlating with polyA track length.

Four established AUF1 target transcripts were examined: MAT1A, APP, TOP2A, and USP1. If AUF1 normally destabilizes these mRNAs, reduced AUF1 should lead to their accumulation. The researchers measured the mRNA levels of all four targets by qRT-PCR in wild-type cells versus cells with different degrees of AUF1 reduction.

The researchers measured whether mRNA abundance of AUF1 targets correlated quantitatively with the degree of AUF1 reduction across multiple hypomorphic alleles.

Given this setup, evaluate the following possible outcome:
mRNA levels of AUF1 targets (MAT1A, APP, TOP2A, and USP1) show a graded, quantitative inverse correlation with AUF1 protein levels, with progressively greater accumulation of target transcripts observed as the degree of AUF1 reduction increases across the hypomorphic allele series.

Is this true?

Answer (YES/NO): NO